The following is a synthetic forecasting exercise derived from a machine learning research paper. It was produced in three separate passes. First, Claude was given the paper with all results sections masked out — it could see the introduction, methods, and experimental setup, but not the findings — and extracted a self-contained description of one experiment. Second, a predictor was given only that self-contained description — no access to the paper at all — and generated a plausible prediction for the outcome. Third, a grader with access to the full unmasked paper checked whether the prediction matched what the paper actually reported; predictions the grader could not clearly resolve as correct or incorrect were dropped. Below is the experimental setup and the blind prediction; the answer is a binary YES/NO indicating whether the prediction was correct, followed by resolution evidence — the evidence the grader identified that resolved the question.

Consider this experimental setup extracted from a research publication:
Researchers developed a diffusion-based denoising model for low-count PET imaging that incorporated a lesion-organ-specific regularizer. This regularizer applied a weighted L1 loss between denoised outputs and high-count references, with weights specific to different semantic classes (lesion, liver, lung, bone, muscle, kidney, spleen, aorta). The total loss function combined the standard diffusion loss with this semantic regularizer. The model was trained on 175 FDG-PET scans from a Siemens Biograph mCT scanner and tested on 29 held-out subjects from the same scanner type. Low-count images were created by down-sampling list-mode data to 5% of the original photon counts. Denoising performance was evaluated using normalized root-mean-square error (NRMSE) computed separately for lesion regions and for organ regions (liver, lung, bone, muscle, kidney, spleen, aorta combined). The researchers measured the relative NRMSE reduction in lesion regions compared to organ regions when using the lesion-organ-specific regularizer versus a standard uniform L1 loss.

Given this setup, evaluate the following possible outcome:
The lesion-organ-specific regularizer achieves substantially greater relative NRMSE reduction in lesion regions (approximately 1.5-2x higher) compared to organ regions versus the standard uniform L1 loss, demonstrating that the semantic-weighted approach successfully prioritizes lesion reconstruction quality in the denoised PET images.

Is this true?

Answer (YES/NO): NO